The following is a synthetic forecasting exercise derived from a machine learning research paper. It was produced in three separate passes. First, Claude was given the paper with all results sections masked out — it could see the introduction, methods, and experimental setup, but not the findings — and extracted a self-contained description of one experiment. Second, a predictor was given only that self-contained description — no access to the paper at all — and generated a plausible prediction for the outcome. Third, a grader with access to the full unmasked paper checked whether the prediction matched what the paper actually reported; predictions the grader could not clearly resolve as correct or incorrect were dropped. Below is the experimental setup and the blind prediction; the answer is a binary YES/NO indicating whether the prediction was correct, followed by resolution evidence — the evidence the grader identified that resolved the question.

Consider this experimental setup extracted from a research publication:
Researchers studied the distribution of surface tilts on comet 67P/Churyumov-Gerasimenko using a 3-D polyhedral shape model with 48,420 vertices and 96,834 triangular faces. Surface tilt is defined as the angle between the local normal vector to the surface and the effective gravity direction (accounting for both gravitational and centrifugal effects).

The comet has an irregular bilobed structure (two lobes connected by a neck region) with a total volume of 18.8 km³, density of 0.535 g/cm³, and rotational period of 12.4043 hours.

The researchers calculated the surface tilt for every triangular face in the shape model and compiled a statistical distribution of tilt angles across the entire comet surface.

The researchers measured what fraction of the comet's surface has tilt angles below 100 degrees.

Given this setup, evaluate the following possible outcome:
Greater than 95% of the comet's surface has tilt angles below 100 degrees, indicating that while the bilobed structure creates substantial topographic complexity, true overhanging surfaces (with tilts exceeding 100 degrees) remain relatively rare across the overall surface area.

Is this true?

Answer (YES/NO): YES